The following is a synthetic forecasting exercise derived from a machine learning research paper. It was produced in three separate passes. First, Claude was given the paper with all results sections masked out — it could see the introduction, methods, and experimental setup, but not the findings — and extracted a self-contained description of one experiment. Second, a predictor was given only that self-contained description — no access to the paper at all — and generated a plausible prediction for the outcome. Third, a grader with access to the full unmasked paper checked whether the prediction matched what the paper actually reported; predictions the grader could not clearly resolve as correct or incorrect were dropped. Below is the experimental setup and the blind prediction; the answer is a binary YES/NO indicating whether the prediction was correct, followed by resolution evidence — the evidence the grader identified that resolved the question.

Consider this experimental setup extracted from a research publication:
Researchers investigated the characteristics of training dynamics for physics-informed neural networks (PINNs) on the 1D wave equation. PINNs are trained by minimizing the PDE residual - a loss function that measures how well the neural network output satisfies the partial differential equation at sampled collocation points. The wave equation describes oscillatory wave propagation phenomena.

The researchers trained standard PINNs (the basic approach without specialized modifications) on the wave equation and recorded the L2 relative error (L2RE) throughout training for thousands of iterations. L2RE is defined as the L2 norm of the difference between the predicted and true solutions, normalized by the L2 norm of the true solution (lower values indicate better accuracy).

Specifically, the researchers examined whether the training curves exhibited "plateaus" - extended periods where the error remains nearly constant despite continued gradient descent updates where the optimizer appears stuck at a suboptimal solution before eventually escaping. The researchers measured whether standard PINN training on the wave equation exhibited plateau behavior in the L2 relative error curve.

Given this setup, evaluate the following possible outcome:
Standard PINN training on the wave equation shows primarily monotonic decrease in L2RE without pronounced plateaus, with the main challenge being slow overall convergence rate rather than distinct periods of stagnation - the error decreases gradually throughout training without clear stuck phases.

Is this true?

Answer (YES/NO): NO